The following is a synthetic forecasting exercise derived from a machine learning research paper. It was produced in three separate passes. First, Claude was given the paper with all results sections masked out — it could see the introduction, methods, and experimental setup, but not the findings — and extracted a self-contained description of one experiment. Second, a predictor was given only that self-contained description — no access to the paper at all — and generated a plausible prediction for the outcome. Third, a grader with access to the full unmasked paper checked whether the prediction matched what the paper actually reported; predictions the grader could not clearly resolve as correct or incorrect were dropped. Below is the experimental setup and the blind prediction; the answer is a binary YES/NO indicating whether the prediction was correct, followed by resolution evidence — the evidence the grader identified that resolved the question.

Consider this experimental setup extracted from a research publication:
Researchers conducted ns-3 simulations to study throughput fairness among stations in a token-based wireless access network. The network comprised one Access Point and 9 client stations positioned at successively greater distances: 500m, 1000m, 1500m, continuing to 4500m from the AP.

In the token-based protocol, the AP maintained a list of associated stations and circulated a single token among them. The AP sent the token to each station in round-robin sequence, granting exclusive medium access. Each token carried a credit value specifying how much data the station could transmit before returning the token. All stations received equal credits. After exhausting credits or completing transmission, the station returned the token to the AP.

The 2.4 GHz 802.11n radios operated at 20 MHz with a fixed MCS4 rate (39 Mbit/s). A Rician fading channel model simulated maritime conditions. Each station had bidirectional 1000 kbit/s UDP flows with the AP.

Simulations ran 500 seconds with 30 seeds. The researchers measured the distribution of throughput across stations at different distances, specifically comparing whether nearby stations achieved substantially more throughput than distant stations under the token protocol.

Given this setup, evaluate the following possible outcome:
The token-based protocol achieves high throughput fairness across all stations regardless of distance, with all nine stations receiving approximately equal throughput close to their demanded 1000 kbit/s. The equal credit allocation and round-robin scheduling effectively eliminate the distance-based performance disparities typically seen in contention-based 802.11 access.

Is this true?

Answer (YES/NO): YES